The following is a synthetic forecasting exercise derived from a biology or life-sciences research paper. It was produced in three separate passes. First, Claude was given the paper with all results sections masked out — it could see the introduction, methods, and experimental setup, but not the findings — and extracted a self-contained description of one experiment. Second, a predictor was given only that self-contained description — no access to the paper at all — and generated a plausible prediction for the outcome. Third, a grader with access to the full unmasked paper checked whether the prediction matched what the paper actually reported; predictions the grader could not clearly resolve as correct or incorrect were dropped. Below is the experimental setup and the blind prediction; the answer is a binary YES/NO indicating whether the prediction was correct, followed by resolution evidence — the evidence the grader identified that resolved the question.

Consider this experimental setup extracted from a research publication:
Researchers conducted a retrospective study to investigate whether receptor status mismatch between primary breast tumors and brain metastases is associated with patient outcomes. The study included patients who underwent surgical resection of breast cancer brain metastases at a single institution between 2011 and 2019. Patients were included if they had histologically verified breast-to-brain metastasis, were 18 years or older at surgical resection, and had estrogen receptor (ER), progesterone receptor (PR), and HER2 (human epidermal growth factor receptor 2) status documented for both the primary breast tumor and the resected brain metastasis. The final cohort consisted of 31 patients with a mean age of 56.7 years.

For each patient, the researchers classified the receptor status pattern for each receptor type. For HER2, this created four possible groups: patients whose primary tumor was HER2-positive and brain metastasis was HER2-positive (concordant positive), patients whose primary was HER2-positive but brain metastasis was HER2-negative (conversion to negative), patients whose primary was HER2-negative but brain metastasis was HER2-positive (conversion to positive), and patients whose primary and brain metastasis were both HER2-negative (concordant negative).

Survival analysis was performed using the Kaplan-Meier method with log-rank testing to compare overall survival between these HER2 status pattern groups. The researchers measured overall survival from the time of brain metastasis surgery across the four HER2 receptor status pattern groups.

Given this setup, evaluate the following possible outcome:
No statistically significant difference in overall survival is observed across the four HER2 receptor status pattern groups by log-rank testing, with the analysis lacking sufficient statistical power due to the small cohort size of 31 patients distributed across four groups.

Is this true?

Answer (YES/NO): NO